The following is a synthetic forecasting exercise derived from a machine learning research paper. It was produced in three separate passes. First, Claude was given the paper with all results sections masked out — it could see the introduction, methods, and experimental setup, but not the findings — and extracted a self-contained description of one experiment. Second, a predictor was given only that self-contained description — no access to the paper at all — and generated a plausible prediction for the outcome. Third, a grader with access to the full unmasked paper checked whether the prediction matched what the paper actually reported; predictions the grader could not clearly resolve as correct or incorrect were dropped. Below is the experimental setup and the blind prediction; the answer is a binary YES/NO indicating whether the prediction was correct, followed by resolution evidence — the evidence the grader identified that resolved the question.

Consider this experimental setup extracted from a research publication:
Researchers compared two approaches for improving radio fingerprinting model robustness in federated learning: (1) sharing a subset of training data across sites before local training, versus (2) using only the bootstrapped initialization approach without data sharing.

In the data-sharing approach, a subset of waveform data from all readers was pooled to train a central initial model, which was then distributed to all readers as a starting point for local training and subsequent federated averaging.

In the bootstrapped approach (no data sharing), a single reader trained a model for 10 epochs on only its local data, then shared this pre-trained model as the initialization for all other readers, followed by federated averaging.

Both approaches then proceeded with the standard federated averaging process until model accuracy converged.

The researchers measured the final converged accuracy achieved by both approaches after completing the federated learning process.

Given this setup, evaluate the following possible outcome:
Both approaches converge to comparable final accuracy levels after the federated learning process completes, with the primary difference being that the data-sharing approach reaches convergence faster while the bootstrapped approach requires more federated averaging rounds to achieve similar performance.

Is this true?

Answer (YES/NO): NO